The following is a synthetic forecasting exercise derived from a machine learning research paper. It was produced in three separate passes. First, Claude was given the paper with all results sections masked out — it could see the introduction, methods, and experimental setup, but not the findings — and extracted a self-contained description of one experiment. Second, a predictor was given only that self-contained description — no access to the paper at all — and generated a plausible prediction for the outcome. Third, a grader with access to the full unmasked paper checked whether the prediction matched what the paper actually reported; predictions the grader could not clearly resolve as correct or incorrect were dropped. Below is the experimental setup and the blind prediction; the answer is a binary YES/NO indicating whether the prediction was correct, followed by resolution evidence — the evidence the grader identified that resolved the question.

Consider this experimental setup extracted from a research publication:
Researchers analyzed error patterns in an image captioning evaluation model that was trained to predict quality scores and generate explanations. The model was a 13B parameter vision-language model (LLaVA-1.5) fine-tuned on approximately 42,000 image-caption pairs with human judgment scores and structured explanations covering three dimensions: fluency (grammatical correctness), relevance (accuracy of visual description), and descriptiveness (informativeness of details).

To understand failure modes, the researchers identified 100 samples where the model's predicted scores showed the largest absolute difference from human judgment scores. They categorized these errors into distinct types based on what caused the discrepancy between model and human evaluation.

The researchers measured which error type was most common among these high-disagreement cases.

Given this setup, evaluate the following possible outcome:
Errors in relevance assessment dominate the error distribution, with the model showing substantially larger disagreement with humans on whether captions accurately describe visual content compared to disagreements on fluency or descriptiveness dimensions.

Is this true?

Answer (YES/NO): NO